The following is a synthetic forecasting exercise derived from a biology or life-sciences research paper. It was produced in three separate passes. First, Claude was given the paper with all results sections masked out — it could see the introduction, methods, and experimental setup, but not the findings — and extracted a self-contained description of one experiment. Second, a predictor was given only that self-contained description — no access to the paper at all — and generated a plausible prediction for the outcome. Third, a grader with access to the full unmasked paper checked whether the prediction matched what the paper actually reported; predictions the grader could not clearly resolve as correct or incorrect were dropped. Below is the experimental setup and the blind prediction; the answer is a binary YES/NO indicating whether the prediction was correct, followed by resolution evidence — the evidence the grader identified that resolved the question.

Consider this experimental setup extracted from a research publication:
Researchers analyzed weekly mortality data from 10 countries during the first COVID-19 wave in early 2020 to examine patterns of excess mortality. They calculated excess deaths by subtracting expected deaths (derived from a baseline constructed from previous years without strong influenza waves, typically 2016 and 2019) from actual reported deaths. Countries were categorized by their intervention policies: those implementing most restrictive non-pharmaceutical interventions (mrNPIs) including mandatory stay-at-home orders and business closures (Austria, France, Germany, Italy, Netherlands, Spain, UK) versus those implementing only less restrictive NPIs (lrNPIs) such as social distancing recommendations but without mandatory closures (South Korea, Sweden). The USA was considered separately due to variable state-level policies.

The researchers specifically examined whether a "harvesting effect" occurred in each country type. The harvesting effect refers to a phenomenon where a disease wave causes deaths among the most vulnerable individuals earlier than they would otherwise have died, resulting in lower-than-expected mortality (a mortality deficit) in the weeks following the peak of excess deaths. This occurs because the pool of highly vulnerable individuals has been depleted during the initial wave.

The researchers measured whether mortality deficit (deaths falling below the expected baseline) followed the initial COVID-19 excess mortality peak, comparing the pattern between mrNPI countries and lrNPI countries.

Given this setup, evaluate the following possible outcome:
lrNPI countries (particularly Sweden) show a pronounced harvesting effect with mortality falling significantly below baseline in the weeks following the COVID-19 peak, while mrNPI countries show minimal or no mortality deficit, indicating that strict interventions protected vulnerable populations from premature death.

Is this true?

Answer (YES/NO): NO